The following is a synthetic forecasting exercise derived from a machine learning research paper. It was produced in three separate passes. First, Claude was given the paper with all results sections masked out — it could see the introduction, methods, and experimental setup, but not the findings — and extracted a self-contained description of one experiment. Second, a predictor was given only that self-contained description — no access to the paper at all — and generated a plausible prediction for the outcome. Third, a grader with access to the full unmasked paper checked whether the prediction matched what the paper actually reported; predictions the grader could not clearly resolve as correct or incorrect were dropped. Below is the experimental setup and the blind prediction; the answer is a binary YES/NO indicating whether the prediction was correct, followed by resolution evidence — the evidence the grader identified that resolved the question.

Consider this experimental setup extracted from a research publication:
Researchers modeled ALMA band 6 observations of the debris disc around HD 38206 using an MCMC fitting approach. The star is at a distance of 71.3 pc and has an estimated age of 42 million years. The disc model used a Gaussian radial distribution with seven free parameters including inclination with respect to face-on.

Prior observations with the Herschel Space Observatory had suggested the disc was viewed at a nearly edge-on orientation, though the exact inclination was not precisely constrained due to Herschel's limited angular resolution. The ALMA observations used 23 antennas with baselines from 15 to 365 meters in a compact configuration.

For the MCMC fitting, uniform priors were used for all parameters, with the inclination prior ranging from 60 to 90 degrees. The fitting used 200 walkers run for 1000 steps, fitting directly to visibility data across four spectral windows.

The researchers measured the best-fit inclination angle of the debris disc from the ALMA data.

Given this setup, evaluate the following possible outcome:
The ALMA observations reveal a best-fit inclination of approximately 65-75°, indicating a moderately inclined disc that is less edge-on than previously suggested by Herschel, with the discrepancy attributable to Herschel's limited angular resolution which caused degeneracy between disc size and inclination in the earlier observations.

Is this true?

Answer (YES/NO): NO